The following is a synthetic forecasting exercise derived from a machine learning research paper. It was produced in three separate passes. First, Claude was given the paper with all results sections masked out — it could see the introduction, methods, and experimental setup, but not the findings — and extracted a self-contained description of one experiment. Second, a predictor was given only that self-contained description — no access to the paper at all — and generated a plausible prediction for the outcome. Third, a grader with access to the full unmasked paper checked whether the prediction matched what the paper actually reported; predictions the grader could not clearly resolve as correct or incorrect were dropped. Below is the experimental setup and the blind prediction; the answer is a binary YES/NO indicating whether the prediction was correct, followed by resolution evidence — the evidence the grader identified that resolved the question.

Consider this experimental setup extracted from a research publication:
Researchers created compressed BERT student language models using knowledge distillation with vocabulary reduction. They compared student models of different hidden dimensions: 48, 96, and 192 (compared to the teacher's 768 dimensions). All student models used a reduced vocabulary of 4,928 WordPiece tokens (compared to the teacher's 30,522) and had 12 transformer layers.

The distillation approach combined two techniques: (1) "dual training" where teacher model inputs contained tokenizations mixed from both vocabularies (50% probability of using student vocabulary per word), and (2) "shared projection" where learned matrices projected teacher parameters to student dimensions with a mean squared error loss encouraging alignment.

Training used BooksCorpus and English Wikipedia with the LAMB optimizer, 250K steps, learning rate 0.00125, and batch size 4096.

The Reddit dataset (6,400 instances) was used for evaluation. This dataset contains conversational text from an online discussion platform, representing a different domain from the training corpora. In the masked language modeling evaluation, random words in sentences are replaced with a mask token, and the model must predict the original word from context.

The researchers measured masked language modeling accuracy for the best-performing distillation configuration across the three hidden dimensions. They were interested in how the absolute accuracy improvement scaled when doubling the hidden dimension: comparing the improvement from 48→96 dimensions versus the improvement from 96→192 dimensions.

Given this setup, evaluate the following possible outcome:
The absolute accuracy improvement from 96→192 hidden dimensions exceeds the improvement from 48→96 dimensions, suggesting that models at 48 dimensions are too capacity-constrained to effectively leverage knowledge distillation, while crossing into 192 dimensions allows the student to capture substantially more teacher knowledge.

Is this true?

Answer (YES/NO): YES